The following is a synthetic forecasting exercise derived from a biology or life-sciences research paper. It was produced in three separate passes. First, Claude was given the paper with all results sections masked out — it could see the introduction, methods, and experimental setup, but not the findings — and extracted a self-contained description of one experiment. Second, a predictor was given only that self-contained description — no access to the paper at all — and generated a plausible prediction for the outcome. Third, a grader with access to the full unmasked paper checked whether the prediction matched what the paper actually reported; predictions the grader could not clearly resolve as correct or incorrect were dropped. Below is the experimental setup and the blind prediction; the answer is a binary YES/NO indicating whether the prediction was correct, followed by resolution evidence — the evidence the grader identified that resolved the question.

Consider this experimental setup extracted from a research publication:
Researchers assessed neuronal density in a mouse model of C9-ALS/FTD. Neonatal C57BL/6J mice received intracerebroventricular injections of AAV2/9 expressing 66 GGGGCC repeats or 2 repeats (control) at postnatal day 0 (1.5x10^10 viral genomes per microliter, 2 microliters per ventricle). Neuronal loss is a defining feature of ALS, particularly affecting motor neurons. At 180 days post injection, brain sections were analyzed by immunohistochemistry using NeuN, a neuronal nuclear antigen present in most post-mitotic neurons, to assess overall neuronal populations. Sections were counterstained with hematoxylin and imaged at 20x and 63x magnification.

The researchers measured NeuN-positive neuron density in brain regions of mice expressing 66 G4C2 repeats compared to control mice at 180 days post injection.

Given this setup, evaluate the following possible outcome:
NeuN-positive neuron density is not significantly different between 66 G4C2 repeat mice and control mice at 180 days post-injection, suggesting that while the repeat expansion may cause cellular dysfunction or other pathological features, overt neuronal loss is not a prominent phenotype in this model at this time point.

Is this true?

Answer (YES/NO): YES